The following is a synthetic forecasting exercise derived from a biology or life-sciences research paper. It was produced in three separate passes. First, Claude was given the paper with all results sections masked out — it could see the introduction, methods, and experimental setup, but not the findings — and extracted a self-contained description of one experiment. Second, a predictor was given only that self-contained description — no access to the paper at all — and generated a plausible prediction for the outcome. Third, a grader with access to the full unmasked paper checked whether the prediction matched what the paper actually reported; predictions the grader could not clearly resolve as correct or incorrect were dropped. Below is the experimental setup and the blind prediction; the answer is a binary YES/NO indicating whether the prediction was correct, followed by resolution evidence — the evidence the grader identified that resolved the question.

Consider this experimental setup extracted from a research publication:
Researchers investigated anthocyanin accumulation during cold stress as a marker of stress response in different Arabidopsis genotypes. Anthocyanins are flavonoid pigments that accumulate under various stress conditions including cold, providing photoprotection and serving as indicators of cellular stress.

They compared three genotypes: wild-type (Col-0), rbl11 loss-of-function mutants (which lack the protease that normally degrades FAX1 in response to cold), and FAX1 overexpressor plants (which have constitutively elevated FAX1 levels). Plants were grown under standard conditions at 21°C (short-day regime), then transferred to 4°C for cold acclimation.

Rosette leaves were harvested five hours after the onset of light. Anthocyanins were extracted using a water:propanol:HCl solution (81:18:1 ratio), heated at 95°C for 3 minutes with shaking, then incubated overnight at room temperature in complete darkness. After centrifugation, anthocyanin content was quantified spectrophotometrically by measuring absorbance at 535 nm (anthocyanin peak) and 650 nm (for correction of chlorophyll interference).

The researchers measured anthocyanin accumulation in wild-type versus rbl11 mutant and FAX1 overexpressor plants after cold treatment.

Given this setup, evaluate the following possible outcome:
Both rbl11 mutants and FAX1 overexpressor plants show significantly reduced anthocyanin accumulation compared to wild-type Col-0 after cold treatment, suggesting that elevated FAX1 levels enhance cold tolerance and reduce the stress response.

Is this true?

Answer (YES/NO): NO